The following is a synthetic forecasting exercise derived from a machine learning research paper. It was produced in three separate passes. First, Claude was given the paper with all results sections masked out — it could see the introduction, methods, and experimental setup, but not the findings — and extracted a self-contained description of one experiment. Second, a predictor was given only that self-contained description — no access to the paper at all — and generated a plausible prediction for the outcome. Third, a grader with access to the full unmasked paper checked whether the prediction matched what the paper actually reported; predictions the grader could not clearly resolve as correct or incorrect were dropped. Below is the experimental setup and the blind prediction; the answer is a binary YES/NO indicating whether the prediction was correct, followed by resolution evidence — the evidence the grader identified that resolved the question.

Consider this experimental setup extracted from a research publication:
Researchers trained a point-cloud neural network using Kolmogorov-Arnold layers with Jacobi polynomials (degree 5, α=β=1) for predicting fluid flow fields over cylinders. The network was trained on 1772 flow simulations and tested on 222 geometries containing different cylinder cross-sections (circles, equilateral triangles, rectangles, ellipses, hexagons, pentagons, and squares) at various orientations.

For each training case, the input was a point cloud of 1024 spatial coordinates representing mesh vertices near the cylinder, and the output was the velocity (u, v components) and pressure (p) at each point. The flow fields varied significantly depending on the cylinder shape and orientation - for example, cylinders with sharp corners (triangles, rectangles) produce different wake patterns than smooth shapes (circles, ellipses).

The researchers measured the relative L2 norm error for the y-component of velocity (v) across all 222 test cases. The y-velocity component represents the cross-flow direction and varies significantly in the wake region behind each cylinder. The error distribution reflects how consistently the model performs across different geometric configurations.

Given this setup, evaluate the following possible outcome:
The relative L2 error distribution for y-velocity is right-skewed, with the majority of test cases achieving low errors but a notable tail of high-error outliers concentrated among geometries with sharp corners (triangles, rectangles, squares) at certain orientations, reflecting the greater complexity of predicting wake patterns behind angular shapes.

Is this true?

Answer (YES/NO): NO